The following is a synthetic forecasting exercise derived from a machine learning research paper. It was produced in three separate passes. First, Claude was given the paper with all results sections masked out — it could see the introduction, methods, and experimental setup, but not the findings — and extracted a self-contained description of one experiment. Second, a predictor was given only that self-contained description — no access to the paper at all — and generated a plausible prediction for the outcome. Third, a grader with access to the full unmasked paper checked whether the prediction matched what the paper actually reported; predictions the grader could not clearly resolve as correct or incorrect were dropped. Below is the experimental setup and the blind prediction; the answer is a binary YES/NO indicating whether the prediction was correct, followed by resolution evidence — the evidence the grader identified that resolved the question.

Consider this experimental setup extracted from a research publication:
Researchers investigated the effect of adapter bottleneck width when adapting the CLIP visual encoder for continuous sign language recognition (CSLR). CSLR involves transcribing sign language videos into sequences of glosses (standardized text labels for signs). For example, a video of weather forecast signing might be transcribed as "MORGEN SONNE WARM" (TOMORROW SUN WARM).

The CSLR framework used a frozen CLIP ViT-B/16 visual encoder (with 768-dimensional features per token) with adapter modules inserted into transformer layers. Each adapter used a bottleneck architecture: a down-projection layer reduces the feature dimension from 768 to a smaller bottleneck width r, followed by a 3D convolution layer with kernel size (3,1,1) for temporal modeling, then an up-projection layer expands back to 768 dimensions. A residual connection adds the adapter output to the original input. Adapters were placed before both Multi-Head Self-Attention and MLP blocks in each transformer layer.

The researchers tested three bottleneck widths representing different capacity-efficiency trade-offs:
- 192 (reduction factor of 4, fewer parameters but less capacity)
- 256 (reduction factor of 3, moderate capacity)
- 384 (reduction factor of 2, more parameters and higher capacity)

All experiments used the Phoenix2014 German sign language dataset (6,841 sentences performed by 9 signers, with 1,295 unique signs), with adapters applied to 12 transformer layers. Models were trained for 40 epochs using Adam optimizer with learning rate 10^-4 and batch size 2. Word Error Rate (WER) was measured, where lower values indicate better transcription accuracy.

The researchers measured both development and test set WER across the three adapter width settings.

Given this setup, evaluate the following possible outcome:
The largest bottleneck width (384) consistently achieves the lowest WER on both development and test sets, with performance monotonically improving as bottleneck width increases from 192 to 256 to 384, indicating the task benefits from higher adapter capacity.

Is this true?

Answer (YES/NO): NO